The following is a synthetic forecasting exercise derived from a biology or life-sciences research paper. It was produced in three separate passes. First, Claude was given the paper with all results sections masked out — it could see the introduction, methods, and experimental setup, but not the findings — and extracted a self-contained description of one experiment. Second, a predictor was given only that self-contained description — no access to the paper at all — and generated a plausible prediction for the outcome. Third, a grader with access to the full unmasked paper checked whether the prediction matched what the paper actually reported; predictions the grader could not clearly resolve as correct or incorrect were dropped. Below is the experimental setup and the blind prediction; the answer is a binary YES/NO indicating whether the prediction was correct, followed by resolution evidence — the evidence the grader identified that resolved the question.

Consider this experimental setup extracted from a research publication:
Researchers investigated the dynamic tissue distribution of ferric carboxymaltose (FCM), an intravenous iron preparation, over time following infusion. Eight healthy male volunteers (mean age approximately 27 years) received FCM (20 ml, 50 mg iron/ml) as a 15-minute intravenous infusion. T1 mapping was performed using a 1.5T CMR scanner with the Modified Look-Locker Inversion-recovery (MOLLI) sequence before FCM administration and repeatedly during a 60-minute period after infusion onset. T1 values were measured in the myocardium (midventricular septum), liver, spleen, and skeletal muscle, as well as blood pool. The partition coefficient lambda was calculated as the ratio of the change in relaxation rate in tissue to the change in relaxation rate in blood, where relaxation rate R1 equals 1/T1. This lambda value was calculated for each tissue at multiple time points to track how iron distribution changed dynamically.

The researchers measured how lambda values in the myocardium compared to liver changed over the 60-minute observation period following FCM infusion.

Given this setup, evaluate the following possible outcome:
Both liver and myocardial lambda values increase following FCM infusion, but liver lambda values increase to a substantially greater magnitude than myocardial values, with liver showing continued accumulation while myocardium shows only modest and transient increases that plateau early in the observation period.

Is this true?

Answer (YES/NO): NO